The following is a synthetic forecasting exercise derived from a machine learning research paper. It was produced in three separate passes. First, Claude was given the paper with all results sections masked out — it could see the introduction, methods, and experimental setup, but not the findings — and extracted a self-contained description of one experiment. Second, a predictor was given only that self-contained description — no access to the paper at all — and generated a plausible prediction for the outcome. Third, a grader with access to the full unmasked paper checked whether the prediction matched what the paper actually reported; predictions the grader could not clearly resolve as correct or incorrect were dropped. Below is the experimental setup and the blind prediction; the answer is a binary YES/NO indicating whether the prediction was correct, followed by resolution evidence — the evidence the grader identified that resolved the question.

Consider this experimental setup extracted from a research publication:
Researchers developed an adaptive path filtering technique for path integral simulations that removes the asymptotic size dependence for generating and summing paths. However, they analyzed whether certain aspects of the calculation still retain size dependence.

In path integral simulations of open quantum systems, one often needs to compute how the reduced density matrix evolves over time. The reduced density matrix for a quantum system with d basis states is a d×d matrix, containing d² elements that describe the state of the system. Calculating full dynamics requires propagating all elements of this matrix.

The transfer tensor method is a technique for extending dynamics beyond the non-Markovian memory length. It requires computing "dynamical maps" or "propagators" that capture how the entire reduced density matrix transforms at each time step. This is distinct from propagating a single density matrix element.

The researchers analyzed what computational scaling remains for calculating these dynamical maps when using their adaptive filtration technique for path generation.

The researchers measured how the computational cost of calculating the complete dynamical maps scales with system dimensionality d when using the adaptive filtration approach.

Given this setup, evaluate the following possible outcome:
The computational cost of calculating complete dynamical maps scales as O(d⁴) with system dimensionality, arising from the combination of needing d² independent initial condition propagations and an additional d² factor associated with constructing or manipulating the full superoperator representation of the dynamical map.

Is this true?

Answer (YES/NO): NO